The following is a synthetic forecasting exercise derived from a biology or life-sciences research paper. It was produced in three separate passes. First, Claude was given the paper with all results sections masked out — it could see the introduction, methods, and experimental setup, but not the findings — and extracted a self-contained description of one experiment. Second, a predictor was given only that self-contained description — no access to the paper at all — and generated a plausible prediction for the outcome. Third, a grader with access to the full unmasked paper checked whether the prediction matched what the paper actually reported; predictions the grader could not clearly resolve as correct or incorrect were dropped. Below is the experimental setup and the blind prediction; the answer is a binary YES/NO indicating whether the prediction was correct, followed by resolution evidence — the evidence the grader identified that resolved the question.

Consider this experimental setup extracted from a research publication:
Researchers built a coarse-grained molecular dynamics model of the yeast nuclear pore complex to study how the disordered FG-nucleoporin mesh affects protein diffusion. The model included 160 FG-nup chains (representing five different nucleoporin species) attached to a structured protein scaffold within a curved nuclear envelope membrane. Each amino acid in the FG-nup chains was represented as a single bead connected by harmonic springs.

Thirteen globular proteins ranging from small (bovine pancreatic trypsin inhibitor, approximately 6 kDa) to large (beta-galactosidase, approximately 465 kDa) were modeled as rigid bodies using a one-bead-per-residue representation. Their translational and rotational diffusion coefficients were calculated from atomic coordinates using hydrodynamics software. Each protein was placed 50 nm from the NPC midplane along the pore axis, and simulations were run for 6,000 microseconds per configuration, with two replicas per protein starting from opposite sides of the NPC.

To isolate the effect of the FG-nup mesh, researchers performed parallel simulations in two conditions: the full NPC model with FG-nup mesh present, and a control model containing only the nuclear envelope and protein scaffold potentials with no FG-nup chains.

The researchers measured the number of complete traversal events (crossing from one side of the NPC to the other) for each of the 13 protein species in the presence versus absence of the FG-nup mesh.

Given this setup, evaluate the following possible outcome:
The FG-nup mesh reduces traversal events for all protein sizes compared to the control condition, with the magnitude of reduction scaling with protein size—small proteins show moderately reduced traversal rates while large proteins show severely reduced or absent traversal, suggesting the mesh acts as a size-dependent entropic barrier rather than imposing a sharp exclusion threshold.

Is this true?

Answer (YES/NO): YES